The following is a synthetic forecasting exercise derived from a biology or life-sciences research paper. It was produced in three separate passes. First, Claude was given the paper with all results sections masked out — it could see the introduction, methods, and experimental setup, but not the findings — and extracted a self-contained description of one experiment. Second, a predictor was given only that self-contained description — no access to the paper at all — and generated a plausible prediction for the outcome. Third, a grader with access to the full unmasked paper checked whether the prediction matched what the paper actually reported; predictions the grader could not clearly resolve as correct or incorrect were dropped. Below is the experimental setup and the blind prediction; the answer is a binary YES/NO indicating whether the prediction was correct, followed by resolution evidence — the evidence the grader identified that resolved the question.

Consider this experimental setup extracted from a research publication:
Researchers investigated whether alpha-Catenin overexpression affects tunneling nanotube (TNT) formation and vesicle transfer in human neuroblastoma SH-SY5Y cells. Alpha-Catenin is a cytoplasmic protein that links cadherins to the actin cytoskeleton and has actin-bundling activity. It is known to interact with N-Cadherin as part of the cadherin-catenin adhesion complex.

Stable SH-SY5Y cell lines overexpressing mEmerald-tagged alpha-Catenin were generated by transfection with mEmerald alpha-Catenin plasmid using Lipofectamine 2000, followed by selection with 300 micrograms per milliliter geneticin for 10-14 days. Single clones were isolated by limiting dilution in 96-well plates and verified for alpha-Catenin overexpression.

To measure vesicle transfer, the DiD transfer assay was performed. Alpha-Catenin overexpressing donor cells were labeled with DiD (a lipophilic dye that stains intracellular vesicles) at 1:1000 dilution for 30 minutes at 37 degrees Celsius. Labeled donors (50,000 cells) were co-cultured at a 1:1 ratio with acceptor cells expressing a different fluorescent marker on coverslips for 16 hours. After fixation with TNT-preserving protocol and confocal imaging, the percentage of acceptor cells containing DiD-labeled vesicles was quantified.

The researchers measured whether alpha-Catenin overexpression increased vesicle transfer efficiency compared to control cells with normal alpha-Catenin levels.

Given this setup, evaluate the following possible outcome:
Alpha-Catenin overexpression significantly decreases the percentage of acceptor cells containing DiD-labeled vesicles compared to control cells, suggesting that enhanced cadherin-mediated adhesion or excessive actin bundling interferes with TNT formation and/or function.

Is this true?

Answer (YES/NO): NO